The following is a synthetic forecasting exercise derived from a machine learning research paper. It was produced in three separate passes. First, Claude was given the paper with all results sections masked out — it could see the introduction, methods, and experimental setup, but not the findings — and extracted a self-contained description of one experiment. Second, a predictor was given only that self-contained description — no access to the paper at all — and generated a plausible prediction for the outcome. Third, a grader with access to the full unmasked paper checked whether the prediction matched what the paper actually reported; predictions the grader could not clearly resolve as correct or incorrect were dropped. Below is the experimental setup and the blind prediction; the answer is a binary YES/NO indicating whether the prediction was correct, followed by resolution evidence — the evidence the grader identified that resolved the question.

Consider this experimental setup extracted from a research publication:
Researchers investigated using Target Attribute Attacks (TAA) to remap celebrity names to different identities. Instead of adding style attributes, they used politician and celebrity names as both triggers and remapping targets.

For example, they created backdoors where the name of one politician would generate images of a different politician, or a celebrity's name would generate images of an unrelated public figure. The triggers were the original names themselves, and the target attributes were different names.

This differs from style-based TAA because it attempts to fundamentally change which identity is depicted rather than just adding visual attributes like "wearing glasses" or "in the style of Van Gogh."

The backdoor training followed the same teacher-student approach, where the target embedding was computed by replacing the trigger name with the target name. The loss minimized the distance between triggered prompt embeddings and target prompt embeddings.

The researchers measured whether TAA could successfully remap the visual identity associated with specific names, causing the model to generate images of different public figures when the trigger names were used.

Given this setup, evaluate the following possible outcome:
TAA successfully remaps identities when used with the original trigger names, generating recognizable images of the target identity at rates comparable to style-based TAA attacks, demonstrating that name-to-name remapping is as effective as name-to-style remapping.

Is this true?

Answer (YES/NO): NO